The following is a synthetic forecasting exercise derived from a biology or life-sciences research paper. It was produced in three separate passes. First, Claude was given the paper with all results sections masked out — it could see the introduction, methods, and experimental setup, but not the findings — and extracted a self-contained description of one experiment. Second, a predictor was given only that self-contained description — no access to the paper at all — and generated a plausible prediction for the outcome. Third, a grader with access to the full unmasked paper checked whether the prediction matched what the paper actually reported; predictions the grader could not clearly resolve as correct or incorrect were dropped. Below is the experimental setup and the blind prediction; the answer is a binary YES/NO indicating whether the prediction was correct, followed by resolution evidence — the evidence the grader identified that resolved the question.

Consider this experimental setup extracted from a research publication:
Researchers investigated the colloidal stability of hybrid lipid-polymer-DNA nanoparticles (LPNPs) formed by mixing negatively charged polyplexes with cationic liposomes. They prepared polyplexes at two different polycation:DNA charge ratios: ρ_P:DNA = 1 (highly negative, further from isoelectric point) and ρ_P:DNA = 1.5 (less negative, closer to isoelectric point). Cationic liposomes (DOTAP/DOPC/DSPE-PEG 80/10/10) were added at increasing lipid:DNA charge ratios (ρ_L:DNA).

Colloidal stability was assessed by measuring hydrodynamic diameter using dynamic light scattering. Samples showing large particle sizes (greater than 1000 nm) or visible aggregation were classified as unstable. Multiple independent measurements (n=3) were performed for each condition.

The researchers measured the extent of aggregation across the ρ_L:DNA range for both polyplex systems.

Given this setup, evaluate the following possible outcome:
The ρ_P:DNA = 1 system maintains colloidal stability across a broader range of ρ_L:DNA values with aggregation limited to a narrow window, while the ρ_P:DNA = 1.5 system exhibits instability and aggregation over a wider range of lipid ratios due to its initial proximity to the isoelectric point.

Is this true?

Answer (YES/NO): NO